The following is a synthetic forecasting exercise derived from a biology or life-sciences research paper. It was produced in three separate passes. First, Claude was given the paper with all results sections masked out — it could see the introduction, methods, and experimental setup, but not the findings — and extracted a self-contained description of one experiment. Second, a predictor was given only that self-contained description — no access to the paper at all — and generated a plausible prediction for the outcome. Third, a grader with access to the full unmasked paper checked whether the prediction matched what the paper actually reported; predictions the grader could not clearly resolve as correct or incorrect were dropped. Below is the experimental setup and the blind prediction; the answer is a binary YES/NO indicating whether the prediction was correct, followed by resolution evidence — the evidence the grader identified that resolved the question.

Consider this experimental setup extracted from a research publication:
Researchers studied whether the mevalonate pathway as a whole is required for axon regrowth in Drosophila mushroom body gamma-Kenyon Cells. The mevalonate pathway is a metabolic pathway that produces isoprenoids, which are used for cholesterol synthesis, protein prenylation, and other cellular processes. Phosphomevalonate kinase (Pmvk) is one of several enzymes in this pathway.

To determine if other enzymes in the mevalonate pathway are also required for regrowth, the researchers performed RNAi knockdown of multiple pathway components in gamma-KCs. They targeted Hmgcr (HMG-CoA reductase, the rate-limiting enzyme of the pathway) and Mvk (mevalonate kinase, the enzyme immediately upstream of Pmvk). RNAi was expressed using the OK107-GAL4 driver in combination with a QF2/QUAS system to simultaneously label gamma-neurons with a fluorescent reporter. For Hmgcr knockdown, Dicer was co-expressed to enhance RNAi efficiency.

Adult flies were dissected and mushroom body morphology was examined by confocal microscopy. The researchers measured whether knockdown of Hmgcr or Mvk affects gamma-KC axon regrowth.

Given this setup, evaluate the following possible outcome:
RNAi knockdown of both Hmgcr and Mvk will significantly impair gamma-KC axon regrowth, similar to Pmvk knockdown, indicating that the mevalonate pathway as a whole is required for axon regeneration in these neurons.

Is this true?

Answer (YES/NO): YES